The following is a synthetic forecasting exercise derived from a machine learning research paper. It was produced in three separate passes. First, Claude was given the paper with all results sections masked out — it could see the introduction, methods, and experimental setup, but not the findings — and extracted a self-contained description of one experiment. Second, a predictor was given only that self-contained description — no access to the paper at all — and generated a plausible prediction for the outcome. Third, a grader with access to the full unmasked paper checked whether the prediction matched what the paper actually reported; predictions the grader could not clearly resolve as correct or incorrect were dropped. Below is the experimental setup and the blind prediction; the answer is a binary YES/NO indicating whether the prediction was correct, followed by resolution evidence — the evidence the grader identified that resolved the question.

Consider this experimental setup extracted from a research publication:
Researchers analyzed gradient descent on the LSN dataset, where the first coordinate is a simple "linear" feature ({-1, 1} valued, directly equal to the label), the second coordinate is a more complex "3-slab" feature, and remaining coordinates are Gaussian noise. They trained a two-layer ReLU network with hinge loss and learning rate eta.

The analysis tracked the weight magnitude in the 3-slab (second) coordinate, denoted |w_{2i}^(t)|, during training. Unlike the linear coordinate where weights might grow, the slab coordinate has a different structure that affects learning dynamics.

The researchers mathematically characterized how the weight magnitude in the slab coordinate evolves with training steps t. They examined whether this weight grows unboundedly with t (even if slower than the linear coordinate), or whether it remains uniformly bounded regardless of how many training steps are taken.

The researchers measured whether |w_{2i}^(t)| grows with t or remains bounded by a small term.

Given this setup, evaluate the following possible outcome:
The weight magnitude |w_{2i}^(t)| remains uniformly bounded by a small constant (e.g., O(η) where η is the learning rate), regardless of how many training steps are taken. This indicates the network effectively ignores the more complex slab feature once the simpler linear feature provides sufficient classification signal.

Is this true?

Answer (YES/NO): YES